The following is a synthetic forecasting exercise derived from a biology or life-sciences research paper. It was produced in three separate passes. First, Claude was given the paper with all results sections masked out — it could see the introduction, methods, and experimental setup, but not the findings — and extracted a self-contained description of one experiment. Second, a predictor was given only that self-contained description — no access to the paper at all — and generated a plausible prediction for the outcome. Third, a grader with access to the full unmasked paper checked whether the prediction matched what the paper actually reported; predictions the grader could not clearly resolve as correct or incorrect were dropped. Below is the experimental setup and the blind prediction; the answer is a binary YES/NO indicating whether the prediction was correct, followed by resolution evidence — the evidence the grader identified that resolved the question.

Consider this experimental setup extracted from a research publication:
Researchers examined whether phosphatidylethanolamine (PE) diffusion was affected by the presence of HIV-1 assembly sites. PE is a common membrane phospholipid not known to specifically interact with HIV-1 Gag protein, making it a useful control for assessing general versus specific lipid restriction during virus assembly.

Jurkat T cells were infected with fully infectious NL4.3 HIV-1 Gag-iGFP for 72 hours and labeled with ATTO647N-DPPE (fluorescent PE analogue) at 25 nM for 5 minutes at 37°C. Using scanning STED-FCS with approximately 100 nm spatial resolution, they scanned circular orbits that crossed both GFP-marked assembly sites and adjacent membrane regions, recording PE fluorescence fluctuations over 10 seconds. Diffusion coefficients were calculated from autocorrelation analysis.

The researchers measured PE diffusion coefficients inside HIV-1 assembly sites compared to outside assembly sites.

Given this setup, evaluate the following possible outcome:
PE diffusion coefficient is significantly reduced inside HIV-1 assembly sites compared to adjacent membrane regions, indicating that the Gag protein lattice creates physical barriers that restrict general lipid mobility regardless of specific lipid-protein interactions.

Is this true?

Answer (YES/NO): NO